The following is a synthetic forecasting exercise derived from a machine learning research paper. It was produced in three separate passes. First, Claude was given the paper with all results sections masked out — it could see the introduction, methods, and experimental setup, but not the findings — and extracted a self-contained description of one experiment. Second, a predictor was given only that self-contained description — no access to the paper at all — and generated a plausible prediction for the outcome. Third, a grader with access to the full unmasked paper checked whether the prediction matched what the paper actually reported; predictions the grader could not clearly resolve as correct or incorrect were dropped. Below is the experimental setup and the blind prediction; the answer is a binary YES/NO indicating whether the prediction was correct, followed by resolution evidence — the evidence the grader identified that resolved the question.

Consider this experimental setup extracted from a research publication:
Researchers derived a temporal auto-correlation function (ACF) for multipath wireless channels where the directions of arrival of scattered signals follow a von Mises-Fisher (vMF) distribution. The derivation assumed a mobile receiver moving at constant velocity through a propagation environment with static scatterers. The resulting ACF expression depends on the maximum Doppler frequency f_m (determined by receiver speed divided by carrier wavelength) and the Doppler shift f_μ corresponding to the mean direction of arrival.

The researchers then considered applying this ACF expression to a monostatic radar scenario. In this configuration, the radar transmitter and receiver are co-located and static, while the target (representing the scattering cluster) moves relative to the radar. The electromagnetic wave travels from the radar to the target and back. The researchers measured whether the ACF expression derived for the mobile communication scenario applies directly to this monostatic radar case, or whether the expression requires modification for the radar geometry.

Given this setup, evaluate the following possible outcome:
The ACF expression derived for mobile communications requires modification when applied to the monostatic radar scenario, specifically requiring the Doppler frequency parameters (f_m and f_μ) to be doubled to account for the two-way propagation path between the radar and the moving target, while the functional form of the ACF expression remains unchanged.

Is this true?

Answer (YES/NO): YES